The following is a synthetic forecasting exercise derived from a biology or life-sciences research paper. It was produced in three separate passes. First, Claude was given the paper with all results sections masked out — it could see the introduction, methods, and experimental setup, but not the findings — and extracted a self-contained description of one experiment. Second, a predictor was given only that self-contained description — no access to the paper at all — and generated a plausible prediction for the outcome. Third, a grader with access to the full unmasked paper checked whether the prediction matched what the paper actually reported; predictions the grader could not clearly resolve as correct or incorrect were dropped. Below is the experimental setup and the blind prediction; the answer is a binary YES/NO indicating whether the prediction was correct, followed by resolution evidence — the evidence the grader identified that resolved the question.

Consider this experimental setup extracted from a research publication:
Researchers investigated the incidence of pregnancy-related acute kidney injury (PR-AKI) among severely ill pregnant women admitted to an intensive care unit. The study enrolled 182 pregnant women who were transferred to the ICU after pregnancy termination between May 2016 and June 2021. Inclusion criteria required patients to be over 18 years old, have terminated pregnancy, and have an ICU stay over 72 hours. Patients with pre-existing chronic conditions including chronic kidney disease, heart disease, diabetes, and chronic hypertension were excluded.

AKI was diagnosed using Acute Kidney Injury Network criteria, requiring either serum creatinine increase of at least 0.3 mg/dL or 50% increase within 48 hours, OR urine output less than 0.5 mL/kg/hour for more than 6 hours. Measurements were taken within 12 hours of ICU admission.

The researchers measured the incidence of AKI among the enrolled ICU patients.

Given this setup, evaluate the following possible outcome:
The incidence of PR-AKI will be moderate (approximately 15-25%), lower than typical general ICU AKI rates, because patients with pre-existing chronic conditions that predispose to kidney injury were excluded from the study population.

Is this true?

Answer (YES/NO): YES